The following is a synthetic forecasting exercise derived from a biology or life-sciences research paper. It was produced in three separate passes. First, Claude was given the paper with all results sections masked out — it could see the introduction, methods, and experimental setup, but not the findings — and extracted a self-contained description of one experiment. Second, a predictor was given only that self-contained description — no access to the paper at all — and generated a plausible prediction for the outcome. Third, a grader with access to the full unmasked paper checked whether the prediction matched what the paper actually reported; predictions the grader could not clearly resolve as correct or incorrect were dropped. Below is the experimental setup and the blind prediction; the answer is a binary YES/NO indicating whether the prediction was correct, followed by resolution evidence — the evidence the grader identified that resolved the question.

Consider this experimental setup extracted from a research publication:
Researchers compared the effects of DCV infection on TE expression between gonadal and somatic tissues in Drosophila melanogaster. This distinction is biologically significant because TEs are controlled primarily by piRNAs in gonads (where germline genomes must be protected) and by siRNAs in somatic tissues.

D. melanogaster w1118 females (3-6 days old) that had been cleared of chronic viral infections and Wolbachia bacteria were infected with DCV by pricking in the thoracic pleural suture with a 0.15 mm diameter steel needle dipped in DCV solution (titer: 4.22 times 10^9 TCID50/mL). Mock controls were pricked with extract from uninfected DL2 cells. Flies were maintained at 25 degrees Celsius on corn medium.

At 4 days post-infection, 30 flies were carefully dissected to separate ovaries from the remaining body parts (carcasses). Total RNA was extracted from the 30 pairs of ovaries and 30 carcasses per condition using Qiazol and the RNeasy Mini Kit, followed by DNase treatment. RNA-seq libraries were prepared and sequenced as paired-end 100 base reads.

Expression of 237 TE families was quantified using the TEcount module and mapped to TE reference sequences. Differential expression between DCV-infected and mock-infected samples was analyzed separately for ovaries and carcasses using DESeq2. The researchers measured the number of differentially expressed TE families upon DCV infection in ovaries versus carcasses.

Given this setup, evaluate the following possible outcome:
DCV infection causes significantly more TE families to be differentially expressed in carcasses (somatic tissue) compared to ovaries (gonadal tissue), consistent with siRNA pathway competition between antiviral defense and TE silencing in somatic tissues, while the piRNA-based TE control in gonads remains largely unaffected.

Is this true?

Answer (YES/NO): NO